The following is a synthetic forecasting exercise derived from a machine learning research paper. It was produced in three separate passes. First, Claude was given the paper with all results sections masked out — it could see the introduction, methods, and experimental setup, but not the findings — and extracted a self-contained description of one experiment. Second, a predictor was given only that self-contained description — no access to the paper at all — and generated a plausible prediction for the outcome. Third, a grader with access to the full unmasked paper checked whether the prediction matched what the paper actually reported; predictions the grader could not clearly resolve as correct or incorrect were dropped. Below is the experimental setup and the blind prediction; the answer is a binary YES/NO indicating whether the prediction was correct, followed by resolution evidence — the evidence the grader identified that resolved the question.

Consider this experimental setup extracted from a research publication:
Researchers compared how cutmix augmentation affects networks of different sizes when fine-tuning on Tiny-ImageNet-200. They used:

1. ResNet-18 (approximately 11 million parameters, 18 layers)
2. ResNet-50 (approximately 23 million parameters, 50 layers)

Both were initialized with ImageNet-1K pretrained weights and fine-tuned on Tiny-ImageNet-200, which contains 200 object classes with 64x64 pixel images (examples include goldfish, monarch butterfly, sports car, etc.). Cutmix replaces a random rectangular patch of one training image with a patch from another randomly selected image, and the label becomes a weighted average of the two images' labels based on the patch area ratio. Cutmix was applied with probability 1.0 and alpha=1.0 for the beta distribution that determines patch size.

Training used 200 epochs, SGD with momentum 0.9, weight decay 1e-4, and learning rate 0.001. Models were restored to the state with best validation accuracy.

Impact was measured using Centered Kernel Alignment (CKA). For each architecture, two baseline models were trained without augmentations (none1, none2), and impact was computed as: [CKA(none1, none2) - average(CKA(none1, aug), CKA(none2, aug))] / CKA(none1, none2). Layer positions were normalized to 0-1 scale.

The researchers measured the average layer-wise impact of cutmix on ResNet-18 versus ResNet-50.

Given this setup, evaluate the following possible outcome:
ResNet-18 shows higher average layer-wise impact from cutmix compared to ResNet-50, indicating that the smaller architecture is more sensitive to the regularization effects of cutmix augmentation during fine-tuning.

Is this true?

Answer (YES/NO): NO